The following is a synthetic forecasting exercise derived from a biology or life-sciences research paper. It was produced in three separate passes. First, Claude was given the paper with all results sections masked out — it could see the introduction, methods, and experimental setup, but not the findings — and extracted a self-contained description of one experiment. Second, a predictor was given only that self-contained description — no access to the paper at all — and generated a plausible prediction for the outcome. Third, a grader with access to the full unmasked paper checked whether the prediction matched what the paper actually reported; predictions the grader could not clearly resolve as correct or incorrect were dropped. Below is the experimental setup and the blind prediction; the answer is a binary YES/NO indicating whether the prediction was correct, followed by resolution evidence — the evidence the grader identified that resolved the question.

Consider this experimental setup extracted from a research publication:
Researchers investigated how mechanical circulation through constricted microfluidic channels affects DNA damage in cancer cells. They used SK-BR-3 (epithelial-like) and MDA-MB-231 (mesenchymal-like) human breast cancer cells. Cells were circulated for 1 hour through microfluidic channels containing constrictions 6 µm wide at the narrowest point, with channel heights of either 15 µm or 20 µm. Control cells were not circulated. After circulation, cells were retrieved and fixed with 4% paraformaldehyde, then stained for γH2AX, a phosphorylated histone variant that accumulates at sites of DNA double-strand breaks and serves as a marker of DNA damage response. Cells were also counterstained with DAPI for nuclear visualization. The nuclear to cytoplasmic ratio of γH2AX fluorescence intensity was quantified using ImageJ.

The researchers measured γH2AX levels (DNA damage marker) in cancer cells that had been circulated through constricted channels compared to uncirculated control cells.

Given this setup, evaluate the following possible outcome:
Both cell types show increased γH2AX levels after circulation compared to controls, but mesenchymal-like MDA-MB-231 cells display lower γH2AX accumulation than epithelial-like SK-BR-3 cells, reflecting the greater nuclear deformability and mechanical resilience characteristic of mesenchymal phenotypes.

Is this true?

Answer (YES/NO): YES